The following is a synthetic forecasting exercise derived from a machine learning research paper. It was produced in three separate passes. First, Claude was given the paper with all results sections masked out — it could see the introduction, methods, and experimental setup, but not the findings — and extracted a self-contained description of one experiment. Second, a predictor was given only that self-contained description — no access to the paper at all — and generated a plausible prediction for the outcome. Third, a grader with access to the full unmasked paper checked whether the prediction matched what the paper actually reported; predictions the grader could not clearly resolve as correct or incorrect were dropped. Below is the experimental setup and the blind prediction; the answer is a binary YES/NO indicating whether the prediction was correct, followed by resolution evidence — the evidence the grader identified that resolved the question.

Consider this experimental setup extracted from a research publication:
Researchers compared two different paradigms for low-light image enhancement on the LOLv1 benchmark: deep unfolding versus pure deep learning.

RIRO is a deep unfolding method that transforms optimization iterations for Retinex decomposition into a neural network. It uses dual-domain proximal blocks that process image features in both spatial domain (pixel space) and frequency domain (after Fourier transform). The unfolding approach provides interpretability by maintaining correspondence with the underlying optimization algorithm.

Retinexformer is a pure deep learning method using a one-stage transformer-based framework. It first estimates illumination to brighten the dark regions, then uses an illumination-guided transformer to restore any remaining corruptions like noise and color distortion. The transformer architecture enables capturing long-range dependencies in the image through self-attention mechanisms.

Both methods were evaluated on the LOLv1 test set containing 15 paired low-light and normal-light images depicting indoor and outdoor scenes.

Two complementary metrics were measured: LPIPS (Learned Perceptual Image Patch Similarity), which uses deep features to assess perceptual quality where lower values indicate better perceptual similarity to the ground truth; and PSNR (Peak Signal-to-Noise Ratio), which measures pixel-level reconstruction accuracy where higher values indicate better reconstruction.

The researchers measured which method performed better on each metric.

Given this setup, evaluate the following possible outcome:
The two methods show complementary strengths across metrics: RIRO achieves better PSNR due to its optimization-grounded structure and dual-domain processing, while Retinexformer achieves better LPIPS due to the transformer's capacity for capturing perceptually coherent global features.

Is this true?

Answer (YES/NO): NO